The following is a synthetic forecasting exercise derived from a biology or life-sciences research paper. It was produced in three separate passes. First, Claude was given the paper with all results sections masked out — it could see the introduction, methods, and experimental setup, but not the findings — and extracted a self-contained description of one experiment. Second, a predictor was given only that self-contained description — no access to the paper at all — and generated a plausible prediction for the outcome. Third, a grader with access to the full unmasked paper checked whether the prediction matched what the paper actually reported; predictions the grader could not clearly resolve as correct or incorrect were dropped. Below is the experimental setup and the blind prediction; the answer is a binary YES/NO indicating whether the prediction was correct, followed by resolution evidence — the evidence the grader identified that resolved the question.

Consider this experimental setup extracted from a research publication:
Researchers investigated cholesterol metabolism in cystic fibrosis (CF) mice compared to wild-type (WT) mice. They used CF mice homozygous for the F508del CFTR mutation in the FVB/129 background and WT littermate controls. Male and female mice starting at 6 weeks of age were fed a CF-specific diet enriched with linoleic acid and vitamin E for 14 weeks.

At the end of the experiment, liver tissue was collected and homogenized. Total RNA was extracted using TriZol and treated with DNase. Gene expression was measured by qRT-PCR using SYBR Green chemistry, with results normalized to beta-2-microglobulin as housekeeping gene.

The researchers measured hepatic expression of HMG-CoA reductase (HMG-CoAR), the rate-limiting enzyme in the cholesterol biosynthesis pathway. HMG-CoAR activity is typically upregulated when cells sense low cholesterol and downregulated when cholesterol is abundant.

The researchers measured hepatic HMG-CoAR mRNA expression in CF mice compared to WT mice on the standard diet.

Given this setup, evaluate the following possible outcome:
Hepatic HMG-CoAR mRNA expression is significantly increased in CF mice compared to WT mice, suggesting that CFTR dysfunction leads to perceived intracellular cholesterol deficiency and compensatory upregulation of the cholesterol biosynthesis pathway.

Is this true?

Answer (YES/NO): YES